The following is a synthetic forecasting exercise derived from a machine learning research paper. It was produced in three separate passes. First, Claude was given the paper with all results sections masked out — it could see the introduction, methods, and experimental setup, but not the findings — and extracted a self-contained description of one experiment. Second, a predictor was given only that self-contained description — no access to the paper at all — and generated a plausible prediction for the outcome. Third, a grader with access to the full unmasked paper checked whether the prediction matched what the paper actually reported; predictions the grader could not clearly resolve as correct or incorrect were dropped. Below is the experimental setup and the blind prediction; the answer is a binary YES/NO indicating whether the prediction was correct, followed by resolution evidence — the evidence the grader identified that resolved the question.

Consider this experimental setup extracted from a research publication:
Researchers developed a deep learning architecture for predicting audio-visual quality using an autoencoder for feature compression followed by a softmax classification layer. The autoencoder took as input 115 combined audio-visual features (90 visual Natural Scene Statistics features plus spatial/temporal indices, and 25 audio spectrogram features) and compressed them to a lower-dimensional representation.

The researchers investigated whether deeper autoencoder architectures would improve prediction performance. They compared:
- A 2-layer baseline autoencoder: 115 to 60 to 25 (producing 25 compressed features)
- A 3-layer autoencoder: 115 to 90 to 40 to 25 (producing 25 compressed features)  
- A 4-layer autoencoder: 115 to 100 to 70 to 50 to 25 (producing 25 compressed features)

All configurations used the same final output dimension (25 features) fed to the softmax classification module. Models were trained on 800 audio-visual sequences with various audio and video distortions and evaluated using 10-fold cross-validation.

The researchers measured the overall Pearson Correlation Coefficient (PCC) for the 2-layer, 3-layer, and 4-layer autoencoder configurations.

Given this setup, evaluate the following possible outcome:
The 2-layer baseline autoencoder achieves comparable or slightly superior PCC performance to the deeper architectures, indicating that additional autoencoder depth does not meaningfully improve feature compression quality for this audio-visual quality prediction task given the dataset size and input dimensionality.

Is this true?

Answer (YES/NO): NO